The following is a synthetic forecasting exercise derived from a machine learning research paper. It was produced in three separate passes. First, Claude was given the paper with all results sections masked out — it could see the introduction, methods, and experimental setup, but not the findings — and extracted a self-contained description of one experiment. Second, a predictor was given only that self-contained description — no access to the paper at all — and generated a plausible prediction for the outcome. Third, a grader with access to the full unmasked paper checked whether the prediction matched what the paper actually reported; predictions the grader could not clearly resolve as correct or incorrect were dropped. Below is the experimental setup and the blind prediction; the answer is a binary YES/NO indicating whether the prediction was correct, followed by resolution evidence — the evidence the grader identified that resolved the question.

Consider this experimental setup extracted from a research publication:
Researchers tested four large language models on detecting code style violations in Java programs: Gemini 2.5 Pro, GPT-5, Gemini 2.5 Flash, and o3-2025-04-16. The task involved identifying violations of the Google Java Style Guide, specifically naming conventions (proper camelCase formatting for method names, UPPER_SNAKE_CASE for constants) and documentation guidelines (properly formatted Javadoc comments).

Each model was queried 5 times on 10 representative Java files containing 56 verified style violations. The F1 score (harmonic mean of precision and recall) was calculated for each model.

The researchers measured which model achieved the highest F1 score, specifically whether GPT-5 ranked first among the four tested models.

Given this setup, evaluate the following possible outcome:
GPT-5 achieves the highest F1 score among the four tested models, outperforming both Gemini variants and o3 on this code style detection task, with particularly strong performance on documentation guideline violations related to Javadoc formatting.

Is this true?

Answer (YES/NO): NO